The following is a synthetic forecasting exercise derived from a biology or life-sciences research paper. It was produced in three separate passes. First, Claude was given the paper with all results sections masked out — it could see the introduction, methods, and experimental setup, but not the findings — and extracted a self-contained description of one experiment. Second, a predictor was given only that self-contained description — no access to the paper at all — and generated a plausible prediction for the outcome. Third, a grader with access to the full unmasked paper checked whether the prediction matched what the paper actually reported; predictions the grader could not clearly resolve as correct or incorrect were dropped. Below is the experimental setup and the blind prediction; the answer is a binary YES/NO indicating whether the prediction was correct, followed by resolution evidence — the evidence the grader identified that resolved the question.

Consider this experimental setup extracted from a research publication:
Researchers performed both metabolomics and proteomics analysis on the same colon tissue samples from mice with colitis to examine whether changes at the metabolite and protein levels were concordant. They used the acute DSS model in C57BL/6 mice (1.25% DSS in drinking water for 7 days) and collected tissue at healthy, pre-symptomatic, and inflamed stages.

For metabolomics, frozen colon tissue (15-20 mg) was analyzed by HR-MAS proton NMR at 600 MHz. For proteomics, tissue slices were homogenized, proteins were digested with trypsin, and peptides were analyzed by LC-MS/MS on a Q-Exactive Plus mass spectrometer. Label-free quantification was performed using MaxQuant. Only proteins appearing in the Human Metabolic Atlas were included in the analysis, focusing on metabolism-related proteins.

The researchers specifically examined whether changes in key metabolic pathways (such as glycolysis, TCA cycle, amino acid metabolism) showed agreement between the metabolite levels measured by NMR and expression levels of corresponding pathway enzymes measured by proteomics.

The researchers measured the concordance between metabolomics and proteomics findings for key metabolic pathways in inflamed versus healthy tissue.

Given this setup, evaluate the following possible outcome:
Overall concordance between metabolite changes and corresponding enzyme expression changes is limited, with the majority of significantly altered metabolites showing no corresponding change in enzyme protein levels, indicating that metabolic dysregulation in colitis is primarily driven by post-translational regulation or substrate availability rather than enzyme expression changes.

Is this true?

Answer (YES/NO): NO